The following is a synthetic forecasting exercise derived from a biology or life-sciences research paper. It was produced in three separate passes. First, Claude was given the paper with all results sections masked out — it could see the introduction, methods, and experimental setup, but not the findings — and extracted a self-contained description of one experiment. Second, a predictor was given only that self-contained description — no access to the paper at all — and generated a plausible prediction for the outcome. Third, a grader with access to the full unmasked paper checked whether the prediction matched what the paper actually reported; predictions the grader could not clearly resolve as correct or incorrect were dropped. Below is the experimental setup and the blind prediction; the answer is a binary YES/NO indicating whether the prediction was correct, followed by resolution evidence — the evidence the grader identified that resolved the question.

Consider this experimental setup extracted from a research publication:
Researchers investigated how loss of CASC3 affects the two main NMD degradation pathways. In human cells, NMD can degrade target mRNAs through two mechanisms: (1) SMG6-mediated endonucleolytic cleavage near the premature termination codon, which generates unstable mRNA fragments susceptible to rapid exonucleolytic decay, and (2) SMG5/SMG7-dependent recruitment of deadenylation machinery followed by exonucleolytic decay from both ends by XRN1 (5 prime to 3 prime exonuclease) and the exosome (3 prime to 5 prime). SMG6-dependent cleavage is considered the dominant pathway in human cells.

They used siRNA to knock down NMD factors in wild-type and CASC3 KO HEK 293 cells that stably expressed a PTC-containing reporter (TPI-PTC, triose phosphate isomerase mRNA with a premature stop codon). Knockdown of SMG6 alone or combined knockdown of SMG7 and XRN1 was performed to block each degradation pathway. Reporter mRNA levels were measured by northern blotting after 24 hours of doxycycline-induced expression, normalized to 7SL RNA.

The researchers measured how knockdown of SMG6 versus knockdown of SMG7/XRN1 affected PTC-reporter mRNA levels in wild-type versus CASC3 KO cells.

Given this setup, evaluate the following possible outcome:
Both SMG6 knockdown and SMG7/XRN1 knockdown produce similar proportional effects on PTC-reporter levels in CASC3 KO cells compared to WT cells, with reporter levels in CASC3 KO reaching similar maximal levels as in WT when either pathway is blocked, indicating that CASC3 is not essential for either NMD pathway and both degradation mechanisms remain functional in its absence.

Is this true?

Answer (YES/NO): NO